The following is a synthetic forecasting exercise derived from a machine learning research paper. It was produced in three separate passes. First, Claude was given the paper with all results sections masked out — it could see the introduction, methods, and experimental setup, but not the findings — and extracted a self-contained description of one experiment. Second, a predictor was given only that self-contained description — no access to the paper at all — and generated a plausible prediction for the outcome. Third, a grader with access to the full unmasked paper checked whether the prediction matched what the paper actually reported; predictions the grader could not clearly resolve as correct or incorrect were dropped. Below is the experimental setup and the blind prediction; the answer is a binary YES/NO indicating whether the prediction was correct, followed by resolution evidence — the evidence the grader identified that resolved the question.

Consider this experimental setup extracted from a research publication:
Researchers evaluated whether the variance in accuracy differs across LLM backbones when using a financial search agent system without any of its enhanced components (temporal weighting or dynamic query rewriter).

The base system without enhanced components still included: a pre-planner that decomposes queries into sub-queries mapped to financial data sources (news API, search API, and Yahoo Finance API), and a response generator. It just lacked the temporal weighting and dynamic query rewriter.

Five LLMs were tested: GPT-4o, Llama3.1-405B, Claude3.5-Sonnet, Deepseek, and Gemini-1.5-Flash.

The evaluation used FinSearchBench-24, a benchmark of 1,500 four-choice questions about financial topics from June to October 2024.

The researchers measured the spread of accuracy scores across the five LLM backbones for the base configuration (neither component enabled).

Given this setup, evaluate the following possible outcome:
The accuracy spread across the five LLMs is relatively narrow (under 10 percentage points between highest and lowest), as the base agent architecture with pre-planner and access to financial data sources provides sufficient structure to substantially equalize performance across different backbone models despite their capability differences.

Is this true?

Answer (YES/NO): YES